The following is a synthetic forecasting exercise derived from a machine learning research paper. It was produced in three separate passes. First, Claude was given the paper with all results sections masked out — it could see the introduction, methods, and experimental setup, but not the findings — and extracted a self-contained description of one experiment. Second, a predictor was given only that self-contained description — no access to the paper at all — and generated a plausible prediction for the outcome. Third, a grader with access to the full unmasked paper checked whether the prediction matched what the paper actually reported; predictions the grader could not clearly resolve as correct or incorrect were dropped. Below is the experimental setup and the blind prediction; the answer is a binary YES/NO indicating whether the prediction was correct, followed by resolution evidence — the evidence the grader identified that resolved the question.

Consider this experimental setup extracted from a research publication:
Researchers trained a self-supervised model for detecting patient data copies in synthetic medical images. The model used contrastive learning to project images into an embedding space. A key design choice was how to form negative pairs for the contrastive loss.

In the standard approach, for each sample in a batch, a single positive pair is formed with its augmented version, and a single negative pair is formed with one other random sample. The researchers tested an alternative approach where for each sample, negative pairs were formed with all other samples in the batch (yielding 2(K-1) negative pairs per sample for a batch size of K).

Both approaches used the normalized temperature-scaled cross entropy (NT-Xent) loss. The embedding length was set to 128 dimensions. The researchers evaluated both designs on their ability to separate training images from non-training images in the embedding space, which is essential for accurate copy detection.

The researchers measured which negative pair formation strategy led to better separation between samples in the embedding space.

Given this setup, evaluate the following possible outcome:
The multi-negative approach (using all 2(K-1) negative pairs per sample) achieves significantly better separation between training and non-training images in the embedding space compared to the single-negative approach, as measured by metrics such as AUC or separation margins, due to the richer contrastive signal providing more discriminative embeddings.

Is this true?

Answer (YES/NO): NO